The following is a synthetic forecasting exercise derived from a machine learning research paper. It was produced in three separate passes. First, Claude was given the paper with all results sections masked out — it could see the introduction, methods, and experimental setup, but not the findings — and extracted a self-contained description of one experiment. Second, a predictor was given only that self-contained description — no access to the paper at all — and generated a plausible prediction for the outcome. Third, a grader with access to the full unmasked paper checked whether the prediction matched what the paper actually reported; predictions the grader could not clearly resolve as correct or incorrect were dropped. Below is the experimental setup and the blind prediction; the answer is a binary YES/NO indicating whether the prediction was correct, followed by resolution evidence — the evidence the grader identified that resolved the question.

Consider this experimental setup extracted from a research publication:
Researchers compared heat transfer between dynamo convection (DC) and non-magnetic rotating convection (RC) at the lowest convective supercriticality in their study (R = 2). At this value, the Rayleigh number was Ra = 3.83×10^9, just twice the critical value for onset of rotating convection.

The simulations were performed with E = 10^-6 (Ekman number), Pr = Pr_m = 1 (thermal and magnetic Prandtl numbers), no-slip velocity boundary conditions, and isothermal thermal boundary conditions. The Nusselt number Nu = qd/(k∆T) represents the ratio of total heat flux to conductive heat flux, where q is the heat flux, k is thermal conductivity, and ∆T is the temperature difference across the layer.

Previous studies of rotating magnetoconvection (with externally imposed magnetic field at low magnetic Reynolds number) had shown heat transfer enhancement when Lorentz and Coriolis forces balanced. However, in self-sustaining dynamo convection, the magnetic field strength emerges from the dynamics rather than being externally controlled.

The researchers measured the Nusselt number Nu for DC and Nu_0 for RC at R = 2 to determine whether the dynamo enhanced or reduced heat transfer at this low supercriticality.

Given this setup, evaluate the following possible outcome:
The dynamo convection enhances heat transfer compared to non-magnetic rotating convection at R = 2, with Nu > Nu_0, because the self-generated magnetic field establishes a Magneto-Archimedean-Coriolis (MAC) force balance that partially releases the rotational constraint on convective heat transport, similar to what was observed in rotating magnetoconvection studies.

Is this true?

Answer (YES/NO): NO